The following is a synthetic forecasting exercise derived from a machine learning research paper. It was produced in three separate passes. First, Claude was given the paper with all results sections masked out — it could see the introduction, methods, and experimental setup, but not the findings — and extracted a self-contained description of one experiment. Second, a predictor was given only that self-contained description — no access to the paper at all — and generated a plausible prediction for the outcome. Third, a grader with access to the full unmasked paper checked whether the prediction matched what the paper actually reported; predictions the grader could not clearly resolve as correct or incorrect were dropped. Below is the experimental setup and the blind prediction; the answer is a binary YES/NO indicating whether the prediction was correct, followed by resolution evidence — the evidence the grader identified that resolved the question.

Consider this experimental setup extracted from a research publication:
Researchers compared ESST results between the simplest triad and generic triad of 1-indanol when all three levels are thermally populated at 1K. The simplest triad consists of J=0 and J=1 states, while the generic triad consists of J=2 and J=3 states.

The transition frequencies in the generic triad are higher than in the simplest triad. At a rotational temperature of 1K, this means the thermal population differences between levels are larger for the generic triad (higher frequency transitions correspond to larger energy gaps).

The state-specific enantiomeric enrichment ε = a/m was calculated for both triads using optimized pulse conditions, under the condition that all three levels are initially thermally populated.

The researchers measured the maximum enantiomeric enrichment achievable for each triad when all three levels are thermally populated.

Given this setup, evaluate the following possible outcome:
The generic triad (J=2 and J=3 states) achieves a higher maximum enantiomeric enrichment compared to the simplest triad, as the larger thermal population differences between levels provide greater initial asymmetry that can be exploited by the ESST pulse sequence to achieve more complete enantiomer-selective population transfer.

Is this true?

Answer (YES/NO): YES